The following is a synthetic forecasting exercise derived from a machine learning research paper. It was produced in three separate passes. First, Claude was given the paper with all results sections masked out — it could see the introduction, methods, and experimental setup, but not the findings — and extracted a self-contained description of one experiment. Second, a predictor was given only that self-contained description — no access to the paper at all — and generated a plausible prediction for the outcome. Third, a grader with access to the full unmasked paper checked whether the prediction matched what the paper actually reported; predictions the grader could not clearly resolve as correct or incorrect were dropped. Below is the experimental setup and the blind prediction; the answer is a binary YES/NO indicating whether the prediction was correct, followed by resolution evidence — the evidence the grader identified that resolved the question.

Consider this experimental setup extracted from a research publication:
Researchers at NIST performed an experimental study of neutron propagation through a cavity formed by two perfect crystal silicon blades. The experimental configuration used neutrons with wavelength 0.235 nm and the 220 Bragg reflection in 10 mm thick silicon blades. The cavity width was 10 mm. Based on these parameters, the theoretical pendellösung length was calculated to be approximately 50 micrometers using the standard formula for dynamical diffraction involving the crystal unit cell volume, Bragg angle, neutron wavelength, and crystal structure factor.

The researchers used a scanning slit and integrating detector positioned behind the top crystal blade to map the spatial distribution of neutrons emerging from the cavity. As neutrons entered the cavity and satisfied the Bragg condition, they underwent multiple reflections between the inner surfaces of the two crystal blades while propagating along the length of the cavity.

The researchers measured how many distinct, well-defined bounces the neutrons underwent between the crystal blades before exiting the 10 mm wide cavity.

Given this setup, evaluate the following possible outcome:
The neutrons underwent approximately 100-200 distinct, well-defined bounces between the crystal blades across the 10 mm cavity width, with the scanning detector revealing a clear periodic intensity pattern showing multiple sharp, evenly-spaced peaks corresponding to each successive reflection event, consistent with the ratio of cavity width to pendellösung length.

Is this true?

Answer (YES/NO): NO